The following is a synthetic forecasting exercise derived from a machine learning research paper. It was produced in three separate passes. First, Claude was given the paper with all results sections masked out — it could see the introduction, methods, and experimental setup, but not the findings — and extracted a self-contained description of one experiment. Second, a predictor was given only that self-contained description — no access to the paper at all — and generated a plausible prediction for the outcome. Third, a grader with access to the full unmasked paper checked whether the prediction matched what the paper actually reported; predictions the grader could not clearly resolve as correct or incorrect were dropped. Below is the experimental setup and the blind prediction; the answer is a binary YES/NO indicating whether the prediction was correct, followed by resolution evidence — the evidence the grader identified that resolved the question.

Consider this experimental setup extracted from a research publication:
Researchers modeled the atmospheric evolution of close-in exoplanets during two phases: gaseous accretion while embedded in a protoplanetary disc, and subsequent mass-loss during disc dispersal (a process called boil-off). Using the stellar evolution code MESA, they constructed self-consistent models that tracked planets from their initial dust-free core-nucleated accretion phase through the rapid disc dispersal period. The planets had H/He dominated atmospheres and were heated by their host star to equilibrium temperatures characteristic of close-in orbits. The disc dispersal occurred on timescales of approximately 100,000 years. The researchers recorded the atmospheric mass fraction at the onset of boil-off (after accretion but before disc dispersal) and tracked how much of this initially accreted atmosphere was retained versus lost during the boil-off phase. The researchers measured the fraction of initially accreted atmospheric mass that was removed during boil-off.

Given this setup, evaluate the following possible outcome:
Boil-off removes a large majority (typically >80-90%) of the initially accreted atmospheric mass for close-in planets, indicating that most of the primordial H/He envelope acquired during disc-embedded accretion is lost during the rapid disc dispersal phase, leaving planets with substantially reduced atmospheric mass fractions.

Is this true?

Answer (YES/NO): YES